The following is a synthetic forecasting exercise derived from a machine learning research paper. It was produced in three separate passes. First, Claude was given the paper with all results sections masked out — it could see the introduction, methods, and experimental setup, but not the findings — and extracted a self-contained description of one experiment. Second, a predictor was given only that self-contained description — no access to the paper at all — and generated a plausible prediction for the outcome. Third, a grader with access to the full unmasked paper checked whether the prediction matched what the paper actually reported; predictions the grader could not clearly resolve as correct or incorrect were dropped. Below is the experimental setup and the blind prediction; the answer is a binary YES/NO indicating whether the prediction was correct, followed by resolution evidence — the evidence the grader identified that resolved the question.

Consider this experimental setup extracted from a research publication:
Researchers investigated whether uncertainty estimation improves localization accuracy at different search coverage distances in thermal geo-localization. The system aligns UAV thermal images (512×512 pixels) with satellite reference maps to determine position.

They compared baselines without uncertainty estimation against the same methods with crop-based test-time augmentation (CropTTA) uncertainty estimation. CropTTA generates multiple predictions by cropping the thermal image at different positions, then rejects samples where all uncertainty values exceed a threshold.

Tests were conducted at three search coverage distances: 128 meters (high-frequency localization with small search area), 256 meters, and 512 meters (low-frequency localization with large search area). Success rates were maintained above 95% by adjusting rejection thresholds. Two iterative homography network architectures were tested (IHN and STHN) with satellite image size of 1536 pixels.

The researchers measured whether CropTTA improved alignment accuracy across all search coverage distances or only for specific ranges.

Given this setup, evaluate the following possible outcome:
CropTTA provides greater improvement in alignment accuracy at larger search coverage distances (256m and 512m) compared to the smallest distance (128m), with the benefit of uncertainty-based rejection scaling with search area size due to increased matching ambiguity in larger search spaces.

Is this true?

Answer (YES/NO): YES